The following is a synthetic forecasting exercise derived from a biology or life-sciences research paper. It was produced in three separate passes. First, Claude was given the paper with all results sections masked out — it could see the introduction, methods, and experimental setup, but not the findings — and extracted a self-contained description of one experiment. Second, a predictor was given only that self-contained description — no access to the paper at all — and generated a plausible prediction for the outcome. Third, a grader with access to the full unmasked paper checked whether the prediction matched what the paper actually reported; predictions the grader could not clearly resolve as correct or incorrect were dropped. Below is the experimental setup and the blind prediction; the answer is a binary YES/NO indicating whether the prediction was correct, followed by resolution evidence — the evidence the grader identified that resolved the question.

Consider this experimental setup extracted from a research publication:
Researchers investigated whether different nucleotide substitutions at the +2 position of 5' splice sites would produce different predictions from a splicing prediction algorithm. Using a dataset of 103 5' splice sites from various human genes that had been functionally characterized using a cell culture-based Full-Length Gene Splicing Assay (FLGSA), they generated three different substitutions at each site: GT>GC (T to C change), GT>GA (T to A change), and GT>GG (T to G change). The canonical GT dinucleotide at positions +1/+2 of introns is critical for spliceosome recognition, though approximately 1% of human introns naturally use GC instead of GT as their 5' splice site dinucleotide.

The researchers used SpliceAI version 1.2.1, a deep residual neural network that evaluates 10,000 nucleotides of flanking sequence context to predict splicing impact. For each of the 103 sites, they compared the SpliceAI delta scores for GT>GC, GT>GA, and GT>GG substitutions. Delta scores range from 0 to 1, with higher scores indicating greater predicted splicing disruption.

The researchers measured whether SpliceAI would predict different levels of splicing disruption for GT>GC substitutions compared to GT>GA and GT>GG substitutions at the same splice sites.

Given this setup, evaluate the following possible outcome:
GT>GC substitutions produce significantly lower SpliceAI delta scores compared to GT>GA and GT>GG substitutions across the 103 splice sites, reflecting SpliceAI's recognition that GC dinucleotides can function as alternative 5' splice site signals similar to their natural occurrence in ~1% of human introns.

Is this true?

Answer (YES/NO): YES